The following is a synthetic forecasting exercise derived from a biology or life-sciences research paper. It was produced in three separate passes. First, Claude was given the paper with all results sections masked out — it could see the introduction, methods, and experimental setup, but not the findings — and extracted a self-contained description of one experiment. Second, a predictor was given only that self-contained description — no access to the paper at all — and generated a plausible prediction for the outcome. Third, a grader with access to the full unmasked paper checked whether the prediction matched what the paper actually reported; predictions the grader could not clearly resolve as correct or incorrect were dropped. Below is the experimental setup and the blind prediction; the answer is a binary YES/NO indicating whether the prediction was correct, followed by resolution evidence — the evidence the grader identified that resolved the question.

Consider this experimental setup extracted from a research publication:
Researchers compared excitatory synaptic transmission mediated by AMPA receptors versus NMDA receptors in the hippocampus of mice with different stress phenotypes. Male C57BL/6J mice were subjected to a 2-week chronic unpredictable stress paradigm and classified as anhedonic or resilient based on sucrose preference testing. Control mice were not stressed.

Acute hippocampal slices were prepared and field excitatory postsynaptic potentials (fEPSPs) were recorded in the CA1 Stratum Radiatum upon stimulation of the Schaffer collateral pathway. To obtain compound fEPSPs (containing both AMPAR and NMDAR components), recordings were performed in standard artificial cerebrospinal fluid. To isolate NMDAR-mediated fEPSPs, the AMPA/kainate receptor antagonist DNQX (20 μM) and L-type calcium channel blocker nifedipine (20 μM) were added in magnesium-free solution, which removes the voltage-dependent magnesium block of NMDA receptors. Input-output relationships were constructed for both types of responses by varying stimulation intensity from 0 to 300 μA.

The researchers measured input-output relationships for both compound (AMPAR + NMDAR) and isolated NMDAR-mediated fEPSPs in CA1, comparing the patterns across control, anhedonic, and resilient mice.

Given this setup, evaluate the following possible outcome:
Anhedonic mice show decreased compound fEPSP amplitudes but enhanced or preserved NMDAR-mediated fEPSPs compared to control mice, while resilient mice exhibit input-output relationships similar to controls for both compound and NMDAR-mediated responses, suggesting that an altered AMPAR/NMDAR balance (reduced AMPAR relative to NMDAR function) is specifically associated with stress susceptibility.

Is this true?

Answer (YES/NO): NO